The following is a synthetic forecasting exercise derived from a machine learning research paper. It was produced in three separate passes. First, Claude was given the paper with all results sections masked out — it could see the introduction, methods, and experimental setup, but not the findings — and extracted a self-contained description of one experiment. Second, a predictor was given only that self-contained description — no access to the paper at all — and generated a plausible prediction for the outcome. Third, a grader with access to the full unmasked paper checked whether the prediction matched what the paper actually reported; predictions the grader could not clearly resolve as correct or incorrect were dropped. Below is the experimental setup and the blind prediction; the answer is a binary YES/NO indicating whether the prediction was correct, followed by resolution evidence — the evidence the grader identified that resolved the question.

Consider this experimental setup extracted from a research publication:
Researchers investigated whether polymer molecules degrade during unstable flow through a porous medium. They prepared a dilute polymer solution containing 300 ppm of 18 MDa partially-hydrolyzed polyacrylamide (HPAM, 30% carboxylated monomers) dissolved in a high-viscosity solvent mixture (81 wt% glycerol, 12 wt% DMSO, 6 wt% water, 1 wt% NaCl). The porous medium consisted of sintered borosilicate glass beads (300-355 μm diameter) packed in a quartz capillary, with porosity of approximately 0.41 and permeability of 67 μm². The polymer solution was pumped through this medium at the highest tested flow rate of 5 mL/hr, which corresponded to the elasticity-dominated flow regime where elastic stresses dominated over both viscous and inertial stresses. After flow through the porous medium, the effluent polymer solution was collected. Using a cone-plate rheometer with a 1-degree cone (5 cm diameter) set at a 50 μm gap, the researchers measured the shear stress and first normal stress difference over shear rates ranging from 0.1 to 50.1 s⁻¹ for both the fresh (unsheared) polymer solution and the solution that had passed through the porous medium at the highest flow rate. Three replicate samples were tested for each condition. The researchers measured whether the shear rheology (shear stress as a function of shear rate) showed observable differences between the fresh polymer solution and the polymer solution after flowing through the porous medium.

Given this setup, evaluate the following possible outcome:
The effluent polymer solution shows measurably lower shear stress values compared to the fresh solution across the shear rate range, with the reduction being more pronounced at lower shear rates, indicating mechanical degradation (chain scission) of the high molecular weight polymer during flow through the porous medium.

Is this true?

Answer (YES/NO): NO